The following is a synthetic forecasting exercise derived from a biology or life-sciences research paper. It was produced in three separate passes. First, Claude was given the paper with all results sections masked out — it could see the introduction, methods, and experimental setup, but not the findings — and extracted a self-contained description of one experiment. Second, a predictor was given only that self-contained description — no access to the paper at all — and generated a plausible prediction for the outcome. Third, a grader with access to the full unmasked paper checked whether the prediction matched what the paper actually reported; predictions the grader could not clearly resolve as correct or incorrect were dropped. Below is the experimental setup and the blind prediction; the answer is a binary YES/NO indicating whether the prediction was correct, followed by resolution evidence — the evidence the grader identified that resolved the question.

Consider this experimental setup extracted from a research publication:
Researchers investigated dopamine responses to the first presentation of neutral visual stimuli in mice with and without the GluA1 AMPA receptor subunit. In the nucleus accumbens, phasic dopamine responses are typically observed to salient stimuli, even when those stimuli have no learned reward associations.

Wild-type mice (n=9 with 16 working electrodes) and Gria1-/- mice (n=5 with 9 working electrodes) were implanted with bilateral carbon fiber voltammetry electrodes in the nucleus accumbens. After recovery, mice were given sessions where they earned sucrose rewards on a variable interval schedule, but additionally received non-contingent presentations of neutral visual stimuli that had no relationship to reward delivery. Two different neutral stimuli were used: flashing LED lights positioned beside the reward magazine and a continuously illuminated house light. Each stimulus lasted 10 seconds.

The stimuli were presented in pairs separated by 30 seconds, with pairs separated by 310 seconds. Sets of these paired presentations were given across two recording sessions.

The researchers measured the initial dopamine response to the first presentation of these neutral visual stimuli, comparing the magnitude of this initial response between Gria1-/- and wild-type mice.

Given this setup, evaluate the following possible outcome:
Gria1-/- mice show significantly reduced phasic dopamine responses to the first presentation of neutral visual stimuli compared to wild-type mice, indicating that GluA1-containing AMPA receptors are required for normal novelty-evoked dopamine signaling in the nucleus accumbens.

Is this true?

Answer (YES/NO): NO